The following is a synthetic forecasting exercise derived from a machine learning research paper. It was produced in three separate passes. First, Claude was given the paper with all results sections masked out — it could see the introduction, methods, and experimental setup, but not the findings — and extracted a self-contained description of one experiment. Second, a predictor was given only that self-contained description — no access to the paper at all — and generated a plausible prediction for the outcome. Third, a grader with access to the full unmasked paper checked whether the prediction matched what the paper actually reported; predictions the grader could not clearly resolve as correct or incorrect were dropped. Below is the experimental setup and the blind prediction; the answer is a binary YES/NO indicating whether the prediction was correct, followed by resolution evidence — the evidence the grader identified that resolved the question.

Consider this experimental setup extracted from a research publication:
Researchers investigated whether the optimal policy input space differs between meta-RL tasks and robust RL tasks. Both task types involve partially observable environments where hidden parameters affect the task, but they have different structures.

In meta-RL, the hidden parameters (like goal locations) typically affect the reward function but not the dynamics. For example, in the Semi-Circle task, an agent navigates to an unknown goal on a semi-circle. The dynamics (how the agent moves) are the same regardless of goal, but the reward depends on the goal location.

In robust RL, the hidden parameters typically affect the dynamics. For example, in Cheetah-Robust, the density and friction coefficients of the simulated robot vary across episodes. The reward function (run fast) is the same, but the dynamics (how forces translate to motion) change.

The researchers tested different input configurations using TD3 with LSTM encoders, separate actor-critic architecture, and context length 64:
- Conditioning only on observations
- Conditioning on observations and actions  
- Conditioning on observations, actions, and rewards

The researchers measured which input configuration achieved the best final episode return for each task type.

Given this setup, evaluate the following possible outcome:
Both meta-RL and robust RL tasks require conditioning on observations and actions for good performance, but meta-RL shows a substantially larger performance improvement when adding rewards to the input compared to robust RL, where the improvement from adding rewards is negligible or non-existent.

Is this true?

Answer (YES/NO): NO